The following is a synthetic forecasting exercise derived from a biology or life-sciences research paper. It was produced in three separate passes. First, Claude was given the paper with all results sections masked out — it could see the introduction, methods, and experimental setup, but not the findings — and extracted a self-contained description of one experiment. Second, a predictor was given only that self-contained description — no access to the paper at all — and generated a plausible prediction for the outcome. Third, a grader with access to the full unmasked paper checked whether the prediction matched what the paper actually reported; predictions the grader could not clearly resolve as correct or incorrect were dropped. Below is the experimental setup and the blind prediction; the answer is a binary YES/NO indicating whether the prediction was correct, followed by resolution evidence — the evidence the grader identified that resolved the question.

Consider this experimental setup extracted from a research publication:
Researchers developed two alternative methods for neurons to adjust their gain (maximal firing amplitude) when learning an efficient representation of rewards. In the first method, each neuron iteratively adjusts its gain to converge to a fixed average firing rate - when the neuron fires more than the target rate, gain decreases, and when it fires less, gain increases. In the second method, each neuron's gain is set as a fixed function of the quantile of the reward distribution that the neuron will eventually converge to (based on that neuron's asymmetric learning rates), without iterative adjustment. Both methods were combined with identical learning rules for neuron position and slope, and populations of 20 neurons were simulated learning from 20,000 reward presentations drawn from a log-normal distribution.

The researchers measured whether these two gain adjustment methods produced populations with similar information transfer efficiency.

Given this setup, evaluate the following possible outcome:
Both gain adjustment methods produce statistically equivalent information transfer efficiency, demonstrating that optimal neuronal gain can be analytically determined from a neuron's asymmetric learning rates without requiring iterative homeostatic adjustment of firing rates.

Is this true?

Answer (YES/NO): NO